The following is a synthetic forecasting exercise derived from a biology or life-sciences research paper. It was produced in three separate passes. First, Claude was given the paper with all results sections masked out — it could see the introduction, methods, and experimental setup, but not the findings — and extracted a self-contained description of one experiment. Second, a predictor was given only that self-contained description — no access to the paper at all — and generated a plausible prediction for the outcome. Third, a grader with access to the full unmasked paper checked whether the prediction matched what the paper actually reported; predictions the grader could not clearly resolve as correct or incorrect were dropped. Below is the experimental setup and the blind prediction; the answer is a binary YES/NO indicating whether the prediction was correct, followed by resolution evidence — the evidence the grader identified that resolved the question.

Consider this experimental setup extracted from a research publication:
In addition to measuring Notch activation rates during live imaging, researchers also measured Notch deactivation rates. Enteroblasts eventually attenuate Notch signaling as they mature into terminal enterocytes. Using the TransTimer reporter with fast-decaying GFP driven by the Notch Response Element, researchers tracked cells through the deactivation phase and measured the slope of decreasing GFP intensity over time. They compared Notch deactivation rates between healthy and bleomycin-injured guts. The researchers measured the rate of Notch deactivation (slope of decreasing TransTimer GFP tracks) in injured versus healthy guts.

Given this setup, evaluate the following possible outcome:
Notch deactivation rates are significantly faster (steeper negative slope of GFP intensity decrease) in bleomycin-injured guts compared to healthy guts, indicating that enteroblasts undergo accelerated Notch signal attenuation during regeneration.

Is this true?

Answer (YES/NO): YES